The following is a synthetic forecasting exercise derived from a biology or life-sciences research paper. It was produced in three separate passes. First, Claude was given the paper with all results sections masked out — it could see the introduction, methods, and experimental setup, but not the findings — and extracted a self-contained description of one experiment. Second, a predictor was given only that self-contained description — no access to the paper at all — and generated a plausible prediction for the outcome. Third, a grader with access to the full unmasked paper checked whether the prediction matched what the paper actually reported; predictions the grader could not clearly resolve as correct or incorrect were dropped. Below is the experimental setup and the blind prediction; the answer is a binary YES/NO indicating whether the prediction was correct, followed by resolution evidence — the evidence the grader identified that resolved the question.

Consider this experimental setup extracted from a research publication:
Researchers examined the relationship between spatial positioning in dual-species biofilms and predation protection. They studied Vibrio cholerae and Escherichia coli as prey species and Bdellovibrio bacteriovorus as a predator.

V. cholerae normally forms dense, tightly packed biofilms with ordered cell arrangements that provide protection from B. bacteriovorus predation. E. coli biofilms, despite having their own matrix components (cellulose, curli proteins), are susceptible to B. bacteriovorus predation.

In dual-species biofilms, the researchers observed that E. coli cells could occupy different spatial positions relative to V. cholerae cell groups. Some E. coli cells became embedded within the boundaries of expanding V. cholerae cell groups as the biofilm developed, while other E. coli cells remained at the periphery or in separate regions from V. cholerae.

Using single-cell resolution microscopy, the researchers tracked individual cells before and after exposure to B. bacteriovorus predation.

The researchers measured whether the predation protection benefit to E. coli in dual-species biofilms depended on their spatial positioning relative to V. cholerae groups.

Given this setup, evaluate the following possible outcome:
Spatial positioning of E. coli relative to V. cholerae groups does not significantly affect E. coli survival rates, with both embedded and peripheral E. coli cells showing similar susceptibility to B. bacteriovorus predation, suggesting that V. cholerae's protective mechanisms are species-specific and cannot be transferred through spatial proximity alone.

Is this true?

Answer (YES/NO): NO